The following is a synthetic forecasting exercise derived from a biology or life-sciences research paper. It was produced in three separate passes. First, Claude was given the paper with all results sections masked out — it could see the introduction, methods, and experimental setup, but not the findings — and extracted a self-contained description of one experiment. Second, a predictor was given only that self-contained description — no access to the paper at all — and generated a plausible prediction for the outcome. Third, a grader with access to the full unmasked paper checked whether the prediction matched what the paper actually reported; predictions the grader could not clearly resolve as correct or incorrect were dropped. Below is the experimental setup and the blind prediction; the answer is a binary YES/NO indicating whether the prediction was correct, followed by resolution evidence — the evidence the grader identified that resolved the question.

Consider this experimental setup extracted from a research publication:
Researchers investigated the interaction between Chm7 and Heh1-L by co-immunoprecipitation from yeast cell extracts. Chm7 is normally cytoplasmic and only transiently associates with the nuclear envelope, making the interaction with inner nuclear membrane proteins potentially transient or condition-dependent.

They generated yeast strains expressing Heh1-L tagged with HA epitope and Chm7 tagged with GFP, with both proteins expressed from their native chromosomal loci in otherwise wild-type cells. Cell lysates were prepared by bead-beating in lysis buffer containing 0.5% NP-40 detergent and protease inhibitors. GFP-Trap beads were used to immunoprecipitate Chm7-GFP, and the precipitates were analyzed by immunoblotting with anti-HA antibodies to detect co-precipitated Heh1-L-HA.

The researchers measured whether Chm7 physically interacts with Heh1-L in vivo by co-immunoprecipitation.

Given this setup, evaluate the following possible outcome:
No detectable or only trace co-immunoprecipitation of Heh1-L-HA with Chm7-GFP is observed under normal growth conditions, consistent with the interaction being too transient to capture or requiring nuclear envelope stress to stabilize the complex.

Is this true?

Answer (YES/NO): YES